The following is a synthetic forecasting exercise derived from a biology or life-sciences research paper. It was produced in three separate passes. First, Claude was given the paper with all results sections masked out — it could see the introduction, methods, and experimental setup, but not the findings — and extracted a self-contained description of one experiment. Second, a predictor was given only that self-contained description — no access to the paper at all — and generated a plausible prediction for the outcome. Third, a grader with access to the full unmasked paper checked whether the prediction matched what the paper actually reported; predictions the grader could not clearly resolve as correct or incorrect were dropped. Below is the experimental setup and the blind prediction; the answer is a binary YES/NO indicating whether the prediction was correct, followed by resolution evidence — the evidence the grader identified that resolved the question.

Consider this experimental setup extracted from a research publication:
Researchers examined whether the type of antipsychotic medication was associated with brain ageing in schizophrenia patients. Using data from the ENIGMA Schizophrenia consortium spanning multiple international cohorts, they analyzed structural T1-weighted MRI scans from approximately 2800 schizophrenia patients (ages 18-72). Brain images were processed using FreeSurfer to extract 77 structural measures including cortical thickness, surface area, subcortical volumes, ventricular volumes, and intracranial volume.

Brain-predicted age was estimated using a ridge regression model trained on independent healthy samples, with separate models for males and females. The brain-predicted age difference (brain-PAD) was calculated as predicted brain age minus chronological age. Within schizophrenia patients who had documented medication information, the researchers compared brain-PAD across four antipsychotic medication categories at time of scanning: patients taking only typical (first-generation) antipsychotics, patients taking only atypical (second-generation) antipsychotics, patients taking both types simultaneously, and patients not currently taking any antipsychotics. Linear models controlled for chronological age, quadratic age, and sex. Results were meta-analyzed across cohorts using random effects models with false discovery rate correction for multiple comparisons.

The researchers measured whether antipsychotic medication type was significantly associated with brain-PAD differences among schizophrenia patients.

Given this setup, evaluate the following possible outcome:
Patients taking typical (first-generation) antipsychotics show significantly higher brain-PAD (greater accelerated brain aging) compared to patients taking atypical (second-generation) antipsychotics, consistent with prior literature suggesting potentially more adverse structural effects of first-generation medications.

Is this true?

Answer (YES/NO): NO